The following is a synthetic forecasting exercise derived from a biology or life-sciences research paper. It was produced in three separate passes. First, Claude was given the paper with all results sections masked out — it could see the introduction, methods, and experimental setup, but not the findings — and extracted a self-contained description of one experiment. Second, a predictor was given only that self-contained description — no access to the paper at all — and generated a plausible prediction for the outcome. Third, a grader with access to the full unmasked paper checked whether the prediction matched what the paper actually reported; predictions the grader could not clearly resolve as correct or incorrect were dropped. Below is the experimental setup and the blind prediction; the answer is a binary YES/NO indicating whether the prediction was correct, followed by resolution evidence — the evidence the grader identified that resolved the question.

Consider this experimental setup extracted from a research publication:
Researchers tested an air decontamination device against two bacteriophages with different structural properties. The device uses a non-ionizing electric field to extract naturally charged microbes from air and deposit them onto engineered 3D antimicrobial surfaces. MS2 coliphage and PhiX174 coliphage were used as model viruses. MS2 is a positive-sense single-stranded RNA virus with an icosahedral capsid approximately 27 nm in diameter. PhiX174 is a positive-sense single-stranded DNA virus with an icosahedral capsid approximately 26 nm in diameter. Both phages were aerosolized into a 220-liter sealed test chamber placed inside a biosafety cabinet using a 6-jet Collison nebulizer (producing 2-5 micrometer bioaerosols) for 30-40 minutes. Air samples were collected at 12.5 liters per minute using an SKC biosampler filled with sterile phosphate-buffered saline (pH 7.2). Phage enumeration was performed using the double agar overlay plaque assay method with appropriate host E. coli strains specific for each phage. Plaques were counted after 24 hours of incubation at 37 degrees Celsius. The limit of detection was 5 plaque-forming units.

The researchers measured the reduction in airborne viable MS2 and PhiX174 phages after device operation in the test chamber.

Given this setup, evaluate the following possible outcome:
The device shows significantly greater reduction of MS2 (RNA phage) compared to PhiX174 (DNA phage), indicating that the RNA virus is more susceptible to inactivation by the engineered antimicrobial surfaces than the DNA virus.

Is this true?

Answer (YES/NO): NO